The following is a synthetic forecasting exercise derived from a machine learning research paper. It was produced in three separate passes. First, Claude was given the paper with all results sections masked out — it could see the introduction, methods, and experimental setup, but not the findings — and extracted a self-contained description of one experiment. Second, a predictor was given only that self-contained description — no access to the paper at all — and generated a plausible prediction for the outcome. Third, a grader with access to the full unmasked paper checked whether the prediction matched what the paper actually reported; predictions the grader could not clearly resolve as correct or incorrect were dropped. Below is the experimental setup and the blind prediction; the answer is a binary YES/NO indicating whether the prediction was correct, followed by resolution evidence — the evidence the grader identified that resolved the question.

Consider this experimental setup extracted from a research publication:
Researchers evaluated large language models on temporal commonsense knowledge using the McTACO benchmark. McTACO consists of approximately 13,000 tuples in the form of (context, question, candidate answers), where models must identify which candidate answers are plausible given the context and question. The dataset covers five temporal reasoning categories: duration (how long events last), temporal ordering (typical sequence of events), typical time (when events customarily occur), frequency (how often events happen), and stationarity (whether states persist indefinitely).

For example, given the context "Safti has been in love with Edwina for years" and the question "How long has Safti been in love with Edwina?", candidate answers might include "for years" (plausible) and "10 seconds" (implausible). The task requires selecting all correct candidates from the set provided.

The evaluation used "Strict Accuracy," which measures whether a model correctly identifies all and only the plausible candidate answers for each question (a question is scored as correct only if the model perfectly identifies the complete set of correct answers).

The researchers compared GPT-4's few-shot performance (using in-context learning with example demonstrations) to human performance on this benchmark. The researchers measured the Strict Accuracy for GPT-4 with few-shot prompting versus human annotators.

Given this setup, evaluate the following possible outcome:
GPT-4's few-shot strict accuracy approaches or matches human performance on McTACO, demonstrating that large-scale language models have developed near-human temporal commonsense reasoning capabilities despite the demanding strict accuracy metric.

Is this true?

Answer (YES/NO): NO